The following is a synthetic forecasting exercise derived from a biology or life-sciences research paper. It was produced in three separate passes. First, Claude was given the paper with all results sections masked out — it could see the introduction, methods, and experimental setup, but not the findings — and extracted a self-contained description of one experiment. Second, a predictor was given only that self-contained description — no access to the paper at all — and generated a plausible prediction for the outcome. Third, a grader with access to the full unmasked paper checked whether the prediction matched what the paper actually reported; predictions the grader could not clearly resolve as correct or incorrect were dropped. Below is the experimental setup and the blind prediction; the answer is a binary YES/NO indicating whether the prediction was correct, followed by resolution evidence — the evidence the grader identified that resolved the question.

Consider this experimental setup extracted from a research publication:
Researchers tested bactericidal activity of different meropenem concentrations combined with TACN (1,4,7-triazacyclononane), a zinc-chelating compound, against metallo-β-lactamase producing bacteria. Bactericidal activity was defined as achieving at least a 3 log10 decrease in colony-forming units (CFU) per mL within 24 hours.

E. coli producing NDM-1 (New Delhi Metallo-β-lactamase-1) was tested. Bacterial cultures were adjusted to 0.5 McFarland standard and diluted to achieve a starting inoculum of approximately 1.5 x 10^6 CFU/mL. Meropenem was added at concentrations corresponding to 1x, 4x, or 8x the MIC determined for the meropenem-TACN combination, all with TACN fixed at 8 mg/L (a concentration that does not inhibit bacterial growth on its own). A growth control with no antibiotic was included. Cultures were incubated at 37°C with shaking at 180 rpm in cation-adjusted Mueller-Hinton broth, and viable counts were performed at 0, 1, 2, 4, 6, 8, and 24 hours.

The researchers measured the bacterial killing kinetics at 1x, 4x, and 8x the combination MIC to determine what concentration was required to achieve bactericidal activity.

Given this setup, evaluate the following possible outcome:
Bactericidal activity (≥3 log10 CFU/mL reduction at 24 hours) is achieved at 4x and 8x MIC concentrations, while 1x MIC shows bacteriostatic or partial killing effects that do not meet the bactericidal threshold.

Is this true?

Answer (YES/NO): NO